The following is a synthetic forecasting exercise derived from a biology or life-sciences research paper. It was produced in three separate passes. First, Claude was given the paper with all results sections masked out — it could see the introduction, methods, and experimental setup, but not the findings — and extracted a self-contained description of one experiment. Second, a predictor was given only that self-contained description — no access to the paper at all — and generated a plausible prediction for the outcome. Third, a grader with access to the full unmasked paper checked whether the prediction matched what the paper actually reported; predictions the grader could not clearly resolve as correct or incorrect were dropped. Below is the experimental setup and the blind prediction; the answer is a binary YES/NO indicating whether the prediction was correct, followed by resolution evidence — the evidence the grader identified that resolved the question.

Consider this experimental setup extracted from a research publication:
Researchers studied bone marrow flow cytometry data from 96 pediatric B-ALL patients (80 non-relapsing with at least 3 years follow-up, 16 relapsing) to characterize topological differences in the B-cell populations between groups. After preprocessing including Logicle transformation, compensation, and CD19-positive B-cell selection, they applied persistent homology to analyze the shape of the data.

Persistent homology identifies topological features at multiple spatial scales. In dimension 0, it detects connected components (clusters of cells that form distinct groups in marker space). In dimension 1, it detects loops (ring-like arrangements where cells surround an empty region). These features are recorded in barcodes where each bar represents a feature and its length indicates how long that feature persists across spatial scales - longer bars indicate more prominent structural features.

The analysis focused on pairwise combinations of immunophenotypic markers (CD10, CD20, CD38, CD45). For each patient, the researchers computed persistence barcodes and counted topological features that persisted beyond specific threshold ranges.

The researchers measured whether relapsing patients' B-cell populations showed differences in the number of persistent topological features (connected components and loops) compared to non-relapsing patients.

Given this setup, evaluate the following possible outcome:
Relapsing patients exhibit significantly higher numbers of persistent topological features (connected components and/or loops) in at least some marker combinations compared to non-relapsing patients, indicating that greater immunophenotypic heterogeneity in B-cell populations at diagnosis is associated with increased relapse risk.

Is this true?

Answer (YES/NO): YES